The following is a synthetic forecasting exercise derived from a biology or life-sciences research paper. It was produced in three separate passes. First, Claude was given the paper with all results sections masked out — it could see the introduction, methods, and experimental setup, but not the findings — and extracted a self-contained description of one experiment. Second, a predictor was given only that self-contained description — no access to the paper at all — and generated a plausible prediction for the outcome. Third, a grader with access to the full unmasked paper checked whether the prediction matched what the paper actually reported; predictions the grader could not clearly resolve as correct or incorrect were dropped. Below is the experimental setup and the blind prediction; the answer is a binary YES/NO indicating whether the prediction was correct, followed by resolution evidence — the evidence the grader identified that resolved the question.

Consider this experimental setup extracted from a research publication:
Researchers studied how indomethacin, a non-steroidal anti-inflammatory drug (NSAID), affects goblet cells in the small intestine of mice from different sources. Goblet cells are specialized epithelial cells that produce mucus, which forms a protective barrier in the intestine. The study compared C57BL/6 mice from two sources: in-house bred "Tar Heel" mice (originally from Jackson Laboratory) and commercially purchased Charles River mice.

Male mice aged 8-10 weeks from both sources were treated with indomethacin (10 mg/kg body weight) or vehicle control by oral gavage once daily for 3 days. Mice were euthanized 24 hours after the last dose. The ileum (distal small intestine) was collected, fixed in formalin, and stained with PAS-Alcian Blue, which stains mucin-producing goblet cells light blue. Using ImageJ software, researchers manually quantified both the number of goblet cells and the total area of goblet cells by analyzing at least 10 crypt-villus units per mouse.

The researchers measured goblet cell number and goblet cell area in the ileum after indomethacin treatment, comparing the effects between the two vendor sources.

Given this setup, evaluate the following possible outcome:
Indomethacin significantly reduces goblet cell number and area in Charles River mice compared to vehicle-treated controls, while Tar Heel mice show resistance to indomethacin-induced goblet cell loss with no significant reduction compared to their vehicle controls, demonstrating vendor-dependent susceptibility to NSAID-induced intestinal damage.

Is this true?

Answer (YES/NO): NO